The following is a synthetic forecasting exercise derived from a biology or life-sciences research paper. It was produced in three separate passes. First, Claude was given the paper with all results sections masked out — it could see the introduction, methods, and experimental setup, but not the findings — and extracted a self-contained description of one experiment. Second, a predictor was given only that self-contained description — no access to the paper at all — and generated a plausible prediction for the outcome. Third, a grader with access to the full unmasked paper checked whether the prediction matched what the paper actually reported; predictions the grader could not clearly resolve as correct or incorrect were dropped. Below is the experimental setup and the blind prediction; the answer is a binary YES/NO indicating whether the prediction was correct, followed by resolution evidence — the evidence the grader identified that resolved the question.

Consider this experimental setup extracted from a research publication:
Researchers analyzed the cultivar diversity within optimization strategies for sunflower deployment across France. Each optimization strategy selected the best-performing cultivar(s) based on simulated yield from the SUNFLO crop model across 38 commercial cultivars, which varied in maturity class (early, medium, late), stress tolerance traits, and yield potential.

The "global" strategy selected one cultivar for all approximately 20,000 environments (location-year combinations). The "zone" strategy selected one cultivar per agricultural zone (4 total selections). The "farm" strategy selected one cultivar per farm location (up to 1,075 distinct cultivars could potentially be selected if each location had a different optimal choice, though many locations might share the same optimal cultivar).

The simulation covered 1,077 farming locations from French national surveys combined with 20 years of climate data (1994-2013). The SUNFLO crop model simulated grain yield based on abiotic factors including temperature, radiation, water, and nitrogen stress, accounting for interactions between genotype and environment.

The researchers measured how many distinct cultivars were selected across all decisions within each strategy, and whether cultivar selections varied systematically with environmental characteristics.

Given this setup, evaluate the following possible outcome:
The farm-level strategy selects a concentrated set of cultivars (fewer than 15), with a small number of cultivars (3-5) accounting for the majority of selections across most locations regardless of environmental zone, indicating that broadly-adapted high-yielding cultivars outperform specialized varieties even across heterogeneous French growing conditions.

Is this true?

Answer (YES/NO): NO